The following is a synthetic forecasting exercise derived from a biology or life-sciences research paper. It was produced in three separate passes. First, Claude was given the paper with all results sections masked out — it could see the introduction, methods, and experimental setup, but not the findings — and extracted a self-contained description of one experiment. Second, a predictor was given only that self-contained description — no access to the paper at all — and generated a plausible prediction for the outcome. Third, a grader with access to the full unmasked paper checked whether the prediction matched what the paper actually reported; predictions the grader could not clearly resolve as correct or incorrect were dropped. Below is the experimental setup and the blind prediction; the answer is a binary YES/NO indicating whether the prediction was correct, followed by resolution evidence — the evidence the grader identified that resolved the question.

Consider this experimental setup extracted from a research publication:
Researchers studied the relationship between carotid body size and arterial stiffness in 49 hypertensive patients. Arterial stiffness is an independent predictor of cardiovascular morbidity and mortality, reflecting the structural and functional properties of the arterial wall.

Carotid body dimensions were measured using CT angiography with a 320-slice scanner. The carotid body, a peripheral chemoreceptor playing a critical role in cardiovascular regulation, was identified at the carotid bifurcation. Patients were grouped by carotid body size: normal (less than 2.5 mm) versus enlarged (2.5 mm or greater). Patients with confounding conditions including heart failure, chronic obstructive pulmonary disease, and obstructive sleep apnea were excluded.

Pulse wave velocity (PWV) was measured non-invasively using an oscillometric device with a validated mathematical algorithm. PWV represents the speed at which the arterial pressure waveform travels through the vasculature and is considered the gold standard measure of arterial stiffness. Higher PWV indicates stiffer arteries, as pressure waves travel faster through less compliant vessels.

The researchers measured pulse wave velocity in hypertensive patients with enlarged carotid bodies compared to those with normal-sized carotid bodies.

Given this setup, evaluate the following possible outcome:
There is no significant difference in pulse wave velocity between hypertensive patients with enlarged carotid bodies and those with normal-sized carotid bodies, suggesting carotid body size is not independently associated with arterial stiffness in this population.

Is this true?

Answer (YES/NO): YES